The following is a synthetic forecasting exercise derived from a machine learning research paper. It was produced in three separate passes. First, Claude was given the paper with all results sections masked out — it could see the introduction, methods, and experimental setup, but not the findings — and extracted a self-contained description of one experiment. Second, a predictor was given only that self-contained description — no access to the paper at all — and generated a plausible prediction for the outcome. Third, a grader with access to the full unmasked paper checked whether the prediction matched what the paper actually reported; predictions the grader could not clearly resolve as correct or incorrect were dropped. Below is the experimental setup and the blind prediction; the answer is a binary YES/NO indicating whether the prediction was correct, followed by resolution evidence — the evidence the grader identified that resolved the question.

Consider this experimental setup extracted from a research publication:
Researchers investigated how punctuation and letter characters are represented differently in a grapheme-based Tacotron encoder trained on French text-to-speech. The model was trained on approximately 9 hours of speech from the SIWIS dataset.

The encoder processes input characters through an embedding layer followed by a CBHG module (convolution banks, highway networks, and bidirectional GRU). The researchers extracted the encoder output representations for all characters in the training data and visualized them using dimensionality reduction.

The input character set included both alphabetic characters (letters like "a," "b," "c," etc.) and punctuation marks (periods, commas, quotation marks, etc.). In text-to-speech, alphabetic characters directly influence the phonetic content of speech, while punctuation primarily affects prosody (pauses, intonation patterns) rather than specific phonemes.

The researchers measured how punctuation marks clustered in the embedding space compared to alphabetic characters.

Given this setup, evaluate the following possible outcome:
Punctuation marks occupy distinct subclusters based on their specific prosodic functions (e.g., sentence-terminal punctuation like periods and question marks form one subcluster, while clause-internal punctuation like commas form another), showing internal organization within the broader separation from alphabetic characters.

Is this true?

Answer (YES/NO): NO